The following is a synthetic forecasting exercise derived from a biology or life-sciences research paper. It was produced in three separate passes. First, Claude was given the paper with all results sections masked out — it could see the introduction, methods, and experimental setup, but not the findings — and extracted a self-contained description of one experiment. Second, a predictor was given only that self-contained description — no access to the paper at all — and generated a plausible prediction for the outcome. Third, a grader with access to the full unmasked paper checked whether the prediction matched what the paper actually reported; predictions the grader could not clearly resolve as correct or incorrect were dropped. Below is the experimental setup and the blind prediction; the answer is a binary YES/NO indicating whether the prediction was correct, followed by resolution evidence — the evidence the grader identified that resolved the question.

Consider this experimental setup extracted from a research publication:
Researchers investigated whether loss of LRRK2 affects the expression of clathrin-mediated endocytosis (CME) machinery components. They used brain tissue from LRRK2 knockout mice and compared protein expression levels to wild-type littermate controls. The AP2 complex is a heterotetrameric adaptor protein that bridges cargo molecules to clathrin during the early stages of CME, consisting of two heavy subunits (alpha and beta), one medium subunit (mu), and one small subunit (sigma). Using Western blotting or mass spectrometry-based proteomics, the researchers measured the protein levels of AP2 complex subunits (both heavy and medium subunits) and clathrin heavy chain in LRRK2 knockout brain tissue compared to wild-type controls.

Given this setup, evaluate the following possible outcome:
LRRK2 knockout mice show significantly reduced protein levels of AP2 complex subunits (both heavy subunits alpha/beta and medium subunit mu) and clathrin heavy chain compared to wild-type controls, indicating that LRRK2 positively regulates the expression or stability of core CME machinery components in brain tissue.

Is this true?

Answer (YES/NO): NO